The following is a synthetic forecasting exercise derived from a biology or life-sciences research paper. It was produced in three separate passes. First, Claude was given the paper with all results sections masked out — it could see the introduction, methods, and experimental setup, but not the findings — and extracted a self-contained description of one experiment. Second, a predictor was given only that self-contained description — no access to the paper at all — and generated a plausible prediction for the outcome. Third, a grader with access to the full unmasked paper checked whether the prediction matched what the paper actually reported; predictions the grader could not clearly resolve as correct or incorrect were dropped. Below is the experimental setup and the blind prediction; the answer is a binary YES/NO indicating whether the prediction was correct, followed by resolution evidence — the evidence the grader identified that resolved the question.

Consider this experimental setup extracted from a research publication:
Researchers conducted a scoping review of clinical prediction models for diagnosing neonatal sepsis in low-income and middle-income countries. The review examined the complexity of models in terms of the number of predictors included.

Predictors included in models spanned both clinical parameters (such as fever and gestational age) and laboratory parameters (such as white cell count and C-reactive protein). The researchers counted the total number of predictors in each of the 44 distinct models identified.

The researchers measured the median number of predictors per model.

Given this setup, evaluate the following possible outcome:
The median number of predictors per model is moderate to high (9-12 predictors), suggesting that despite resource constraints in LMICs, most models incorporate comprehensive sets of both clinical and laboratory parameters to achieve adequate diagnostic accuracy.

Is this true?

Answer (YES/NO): NO